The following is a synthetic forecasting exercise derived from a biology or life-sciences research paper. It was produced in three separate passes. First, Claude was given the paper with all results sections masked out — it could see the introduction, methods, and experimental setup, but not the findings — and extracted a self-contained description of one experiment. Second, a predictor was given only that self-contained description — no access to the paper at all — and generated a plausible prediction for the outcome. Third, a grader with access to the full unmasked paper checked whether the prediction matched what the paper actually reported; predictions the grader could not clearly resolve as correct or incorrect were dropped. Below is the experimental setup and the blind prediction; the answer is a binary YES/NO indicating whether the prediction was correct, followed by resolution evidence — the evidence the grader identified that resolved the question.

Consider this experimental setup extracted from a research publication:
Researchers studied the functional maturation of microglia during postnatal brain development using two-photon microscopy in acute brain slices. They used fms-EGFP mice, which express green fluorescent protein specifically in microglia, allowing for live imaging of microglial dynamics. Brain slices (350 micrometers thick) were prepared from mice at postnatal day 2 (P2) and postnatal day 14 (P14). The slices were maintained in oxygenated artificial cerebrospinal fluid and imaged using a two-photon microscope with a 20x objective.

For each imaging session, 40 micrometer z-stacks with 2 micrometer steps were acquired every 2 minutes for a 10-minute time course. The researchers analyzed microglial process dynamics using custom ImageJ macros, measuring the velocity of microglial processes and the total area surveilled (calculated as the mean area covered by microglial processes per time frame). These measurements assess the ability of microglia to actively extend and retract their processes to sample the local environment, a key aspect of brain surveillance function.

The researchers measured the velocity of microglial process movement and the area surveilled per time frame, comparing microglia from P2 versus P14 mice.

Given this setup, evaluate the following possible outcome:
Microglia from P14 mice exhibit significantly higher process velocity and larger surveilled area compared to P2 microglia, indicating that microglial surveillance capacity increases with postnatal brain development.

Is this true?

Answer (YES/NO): NO